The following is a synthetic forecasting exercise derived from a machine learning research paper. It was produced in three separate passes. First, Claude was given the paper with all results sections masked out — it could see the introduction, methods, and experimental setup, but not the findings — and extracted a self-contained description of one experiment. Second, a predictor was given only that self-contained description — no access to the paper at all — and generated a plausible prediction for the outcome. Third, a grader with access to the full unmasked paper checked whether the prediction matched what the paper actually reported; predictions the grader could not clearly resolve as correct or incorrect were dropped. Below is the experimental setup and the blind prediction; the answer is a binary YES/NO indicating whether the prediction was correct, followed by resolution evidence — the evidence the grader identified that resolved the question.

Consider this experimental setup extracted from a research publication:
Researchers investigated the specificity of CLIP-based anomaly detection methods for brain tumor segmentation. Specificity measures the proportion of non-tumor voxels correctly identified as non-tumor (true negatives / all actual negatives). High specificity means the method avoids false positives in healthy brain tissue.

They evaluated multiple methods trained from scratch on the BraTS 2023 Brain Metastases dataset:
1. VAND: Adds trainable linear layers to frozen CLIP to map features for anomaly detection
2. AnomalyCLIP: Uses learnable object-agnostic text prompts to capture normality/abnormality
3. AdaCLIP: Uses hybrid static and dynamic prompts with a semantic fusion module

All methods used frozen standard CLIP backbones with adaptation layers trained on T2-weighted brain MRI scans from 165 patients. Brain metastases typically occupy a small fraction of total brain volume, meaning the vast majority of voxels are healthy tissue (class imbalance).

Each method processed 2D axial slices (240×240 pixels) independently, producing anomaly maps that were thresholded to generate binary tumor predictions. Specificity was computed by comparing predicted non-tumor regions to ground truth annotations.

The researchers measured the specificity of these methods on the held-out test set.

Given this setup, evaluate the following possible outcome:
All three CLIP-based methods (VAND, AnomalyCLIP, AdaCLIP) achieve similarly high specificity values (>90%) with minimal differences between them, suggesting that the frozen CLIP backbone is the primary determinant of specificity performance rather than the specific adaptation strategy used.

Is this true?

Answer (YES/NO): NO